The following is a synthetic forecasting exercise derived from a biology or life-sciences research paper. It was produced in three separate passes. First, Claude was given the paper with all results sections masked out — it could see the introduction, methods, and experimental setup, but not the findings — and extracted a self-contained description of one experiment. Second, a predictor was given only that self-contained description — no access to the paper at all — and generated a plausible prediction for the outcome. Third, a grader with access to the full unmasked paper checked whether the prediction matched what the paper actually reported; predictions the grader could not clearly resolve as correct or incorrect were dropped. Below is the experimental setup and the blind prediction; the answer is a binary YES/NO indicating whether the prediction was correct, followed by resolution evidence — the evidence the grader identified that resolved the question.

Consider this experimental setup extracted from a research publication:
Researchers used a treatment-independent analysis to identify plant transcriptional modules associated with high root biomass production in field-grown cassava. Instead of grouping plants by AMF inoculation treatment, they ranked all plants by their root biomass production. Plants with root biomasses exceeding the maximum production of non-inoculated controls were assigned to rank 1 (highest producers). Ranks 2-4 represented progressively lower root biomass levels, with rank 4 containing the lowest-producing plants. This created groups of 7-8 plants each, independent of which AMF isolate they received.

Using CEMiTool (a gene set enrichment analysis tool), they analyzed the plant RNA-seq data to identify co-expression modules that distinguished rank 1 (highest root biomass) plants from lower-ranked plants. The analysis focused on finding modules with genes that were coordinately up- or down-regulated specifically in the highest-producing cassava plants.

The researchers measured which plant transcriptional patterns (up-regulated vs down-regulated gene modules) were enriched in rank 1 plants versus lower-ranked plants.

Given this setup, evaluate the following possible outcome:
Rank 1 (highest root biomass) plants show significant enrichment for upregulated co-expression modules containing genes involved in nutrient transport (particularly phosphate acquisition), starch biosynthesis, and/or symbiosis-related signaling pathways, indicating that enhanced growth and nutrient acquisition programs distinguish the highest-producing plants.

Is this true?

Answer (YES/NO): NO